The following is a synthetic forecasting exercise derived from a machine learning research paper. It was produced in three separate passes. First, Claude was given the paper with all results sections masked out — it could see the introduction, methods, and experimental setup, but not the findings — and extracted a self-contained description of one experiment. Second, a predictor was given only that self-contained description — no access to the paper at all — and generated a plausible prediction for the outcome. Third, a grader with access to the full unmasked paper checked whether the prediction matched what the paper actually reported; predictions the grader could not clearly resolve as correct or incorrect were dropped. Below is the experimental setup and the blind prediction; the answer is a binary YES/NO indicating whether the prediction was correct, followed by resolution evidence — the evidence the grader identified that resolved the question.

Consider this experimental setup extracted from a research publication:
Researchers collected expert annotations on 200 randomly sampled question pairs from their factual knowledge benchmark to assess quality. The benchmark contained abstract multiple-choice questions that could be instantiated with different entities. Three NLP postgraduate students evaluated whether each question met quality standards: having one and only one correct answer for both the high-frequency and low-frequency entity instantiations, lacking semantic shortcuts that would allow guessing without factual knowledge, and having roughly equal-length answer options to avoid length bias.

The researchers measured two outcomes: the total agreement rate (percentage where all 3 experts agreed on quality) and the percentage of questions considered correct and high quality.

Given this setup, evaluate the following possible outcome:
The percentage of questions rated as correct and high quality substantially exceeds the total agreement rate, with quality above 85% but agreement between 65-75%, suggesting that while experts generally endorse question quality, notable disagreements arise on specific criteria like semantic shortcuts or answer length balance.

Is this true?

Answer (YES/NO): NO